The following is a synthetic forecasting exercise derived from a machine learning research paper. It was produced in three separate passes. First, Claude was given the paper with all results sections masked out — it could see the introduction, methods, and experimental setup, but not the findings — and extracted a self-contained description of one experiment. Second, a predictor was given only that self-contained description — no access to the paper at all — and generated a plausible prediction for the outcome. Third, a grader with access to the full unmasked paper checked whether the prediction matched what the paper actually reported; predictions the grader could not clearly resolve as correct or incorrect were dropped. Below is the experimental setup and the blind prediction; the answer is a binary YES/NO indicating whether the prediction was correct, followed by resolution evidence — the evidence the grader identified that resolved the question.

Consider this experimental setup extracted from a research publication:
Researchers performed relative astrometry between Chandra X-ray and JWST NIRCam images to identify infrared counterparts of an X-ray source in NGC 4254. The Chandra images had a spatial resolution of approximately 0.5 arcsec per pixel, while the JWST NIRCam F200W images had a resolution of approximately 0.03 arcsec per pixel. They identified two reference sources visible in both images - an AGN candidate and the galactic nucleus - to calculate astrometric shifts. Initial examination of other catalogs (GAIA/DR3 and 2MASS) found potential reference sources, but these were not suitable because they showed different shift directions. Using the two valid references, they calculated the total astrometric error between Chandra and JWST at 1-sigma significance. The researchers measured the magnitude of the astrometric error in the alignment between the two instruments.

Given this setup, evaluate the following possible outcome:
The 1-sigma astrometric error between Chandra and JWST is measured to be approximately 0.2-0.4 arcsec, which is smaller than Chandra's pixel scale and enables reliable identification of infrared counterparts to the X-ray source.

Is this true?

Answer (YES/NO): NO